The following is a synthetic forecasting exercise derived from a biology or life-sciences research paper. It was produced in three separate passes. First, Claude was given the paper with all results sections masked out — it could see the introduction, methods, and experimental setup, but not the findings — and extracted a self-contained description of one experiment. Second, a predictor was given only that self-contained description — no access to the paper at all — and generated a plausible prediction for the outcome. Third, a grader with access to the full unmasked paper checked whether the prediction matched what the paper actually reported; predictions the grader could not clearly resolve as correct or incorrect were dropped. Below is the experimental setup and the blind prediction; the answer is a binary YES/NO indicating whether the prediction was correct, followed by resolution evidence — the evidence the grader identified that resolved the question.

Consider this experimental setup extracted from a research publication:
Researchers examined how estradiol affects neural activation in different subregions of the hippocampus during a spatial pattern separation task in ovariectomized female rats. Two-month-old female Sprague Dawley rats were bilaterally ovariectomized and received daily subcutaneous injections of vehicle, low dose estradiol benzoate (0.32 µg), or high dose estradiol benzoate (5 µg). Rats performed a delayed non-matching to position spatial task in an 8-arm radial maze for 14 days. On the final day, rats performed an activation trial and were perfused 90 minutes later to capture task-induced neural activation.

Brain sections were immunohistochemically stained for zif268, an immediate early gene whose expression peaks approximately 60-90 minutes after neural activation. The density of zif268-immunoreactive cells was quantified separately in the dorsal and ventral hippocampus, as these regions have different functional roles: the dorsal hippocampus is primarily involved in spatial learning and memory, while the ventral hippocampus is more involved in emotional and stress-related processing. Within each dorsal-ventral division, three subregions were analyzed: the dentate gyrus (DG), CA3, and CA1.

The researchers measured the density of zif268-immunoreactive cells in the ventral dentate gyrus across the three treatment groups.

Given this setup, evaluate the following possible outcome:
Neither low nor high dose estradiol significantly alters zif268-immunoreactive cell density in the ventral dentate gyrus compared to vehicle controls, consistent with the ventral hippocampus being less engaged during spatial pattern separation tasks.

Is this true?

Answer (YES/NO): YES